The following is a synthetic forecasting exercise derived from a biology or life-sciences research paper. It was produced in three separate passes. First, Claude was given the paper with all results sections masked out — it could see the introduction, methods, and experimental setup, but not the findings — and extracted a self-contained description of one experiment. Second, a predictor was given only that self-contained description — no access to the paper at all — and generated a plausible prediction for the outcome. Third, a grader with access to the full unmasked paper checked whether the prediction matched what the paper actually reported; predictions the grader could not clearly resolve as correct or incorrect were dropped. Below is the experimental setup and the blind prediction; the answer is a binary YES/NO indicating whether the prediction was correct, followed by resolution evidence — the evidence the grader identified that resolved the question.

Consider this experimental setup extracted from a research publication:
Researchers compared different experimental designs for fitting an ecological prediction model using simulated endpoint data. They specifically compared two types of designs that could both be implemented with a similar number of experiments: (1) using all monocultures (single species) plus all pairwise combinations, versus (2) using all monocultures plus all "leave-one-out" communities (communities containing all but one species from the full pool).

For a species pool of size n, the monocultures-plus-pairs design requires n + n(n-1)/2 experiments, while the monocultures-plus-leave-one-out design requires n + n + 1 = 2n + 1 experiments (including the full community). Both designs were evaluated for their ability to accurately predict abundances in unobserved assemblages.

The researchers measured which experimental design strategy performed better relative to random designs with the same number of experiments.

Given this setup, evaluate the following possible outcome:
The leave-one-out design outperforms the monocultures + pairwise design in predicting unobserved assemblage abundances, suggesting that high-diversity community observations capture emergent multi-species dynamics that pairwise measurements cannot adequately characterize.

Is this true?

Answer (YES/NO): YES